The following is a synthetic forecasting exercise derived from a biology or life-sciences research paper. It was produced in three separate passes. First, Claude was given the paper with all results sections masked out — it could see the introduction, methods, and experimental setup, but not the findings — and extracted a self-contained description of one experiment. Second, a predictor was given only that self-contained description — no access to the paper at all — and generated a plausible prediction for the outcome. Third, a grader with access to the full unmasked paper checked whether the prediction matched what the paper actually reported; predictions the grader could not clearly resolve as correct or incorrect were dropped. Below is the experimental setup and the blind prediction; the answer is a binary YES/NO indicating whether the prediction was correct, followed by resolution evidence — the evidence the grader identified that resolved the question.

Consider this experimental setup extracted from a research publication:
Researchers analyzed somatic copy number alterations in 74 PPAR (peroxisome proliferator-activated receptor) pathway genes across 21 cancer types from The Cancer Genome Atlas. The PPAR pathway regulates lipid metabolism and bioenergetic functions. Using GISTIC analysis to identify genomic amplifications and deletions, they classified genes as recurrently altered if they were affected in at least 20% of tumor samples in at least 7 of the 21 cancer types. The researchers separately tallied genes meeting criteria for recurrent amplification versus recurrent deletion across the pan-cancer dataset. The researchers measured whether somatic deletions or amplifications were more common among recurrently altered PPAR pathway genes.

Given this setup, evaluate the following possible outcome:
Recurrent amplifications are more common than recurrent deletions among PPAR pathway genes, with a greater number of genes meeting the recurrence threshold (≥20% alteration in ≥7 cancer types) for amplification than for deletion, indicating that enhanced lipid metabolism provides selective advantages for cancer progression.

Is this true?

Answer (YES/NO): NO